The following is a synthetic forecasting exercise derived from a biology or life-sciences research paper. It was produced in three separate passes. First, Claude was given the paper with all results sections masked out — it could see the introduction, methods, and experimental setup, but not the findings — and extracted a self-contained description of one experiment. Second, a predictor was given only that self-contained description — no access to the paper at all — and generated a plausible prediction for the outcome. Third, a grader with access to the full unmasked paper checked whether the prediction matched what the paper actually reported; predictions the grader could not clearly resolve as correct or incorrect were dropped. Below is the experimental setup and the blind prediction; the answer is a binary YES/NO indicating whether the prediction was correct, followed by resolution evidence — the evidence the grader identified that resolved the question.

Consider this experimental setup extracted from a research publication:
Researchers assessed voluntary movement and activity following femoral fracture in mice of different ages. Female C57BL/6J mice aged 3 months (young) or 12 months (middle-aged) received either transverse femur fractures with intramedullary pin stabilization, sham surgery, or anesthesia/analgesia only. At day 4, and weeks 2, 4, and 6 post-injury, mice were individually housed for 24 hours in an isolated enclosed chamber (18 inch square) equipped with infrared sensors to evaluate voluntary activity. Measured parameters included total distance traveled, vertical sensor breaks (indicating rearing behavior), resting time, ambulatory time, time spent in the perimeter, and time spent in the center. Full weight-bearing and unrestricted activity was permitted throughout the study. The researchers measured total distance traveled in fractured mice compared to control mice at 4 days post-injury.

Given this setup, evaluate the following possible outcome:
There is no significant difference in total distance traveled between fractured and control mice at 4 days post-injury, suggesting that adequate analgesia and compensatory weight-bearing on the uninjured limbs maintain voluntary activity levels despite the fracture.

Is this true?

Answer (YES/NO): NO